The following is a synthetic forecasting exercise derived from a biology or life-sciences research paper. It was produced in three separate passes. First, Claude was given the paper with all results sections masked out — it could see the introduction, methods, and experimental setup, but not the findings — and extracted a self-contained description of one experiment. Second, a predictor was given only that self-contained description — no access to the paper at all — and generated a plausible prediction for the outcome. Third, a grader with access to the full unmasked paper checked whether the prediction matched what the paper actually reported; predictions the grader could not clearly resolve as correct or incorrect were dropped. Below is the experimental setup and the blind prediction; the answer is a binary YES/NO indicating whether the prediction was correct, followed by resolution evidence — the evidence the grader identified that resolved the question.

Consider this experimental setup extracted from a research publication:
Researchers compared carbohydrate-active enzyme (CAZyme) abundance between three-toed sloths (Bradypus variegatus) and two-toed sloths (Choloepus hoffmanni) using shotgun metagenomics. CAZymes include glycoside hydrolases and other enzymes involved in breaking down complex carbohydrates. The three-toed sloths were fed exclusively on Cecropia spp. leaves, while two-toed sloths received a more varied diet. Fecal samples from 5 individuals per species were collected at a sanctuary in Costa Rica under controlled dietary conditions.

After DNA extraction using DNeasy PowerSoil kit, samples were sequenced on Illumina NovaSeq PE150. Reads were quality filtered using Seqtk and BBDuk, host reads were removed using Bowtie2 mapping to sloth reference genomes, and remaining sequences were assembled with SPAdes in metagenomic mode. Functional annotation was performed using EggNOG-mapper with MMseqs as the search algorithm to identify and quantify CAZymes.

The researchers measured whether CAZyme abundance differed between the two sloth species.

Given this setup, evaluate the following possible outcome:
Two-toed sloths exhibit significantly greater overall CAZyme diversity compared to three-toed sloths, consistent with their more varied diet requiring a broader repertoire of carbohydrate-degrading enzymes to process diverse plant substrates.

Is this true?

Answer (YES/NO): NO